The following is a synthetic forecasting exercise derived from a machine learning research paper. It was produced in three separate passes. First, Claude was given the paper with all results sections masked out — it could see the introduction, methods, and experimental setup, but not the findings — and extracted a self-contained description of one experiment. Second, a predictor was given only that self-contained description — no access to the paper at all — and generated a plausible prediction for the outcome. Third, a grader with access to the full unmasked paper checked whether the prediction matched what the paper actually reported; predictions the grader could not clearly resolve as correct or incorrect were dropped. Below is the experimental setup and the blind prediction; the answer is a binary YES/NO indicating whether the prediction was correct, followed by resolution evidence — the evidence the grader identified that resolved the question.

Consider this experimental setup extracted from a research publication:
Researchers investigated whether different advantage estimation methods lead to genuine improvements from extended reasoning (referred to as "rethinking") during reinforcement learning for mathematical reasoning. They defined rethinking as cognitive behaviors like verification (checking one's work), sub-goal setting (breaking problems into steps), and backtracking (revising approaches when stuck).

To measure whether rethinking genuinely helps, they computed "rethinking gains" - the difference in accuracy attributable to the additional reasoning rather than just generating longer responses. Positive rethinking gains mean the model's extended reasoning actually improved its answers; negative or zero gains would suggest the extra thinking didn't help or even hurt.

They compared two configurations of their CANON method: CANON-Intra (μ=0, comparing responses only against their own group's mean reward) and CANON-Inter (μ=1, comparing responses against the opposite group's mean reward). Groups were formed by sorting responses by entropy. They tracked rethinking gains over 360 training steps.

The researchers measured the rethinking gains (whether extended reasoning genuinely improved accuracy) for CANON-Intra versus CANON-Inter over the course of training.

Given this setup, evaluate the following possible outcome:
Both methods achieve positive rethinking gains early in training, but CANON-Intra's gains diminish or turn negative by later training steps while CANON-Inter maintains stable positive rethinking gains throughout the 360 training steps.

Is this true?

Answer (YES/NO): NO